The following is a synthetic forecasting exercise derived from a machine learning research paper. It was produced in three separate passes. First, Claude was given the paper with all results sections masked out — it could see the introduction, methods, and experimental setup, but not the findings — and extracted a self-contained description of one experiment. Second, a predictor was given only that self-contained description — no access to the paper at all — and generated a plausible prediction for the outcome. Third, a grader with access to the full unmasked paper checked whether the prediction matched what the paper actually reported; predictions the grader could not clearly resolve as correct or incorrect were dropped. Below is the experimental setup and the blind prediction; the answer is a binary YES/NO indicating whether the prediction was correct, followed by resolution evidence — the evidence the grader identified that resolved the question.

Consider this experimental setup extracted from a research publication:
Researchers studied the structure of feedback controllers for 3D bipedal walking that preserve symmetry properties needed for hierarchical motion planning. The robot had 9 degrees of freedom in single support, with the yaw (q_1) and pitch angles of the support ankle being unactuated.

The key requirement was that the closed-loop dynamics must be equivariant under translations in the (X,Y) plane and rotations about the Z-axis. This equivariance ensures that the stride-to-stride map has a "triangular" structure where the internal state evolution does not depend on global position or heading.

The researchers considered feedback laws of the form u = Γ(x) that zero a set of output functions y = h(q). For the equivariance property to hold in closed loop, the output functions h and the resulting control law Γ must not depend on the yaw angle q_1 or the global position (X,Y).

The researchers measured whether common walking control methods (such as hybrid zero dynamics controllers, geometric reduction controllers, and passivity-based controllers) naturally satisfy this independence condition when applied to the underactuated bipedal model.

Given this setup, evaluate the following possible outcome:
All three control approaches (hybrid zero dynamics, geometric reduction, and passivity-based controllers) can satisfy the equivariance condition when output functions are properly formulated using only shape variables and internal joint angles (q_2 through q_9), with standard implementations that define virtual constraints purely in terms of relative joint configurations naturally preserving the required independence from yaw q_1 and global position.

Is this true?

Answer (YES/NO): YES